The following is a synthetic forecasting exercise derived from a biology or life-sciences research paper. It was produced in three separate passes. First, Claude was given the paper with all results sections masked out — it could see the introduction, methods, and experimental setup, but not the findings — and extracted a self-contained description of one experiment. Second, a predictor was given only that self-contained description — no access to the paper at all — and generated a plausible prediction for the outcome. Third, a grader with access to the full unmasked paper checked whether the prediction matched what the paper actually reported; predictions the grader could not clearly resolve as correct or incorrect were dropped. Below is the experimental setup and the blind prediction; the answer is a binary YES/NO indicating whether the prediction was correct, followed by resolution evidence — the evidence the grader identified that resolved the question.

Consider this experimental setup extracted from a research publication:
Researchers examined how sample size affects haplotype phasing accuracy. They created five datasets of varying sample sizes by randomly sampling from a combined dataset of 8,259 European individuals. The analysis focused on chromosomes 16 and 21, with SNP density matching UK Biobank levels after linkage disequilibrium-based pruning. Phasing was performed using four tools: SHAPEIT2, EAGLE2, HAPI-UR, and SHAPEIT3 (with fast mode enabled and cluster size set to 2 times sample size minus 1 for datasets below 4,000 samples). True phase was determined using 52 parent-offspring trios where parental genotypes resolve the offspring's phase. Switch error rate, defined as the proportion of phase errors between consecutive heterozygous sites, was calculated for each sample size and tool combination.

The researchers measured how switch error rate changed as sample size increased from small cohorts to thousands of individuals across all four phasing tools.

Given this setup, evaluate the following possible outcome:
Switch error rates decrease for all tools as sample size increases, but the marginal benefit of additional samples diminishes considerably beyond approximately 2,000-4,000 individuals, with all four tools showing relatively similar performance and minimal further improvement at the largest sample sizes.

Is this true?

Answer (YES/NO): NO